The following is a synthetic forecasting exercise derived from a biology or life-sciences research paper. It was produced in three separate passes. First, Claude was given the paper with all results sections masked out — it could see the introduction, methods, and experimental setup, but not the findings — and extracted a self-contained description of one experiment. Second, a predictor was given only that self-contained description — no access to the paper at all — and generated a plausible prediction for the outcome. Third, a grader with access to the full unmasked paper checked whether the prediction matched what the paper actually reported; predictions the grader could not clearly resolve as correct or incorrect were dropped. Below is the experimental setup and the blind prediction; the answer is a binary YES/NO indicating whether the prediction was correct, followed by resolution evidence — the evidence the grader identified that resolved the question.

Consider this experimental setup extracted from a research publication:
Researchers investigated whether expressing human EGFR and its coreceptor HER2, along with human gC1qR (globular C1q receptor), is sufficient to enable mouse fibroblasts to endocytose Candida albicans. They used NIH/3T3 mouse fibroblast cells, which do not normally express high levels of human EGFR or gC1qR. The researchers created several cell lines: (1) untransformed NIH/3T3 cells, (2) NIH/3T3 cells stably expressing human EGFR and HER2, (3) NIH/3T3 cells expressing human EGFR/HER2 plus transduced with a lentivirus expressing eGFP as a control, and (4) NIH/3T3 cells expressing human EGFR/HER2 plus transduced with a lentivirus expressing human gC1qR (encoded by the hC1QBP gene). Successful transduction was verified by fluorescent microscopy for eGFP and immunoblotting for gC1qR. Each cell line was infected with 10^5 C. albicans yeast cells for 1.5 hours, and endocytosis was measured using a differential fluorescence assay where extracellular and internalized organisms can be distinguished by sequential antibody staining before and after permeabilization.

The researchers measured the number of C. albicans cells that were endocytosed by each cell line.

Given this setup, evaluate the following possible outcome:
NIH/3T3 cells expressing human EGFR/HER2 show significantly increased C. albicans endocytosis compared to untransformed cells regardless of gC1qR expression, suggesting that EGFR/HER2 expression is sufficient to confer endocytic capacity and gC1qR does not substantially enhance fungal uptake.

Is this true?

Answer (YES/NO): NO